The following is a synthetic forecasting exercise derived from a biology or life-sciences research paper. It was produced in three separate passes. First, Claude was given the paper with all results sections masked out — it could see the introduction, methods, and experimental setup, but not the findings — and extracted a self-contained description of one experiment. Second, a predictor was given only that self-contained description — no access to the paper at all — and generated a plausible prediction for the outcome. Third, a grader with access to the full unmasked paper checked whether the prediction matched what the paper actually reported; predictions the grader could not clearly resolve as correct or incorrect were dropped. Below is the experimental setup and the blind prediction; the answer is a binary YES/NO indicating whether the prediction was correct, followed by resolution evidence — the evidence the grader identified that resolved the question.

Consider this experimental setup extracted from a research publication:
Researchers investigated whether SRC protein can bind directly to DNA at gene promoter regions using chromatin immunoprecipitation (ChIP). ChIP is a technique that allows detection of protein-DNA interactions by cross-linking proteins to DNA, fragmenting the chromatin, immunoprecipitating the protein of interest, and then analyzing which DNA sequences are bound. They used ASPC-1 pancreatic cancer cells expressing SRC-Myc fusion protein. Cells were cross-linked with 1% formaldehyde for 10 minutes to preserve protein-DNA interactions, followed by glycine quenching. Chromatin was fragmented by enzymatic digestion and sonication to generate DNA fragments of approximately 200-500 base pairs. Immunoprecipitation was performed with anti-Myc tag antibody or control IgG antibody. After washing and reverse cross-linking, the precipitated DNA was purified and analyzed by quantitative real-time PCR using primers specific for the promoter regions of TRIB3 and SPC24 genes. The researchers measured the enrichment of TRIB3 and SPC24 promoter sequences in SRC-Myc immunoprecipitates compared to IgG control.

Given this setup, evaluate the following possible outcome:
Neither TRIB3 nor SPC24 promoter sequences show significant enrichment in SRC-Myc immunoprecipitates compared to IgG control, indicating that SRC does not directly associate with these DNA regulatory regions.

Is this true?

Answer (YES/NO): NO